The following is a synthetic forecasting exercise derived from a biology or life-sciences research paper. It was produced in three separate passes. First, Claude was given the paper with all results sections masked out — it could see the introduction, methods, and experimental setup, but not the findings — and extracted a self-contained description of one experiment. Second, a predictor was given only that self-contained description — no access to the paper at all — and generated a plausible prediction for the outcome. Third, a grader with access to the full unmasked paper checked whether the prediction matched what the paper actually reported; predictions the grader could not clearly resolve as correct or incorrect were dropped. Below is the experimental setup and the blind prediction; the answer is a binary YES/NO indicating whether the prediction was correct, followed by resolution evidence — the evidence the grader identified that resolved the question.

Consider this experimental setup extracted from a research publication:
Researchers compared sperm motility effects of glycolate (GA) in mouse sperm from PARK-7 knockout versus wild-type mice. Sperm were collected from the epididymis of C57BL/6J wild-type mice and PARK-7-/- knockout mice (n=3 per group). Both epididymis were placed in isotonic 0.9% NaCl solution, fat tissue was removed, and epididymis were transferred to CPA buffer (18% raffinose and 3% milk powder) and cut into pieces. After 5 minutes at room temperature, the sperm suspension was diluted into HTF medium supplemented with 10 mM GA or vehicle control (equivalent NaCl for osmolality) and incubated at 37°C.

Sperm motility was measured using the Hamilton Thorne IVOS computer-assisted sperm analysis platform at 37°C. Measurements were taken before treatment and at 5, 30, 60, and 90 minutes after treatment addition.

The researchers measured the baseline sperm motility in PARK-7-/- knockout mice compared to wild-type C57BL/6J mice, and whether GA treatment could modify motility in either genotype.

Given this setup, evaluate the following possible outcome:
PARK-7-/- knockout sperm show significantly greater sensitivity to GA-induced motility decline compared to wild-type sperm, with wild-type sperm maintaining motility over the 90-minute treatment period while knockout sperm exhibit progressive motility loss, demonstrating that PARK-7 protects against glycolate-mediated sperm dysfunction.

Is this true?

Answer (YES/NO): NO